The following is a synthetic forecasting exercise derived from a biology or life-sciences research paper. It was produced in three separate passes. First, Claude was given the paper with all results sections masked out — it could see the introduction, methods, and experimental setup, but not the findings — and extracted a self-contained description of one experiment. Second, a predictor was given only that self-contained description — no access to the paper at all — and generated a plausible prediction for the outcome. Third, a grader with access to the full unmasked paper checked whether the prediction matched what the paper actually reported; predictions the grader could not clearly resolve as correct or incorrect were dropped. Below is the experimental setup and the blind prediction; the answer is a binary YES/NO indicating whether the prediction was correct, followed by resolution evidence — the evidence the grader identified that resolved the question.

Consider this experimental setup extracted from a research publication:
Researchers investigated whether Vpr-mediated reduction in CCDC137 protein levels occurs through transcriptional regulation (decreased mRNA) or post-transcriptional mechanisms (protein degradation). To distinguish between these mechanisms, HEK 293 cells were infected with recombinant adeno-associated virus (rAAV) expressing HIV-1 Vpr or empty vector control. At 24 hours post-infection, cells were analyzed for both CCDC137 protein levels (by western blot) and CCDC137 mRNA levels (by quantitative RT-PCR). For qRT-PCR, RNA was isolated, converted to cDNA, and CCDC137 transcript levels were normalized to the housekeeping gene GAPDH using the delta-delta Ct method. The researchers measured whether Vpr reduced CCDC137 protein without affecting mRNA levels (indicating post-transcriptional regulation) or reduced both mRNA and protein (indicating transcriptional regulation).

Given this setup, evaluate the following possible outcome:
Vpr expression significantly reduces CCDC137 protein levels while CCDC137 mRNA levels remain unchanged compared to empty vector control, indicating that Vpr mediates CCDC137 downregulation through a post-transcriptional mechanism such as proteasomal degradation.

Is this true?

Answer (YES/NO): YES